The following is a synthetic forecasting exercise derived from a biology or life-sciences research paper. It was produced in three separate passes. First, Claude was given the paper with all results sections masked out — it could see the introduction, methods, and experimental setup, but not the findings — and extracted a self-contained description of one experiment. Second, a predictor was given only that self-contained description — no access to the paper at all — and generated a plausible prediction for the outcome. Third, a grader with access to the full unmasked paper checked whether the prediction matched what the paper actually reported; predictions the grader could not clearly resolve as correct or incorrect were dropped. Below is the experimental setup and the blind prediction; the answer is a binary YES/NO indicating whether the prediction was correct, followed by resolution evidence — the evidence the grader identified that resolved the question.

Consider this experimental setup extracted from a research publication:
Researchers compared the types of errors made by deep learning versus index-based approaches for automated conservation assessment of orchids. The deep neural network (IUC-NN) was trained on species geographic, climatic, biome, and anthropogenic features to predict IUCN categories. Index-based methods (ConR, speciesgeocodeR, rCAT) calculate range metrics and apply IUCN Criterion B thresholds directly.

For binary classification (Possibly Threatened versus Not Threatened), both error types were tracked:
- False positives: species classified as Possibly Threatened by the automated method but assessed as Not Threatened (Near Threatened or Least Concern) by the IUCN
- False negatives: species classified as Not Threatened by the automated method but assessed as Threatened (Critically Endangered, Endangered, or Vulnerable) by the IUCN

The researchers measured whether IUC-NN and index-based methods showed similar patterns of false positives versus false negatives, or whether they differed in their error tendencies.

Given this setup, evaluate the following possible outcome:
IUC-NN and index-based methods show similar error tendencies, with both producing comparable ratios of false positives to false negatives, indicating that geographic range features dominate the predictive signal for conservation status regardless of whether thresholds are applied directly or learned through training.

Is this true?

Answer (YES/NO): NO